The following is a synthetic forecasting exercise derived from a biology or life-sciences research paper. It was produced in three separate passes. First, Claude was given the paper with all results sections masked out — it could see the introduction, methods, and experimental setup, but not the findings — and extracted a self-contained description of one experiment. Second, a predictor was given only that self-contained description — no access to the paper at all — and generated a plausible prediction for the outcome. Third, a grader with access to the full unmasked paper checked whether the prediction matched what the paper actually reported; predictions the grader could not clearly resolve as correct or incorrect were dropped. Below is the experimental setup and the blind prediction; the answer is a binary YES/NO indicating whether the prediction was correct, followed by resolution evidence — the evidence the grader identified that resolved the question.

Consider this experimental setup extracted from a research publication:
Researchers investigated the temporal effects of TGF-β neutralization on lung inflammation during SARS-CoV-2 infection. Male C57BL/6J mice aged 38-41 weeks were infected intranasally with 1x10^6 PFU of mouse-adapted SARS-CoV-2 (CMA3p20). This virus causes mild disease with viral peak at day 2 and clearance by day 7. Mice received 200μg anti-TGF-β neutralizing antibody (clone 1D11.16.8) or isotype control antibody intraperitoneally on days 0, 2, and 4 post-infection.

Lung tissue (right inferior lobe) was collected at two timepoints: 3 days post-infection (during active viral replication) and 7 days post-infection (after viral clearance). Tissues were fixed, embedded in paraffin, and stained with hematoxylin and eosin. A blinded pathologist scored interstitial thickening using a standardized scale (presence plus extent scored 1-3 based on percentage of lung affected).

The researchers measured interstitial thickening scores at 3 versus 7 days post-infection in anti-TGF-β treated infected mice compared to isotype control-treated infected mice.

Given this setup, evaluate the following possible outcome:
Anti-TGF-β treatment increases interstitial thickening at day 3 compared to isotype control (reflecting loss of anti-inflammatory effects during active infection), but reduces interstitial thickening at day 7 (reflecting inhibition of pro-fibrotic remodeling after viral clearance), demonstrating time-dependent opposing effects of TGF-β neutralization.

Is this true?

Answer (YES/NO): NO